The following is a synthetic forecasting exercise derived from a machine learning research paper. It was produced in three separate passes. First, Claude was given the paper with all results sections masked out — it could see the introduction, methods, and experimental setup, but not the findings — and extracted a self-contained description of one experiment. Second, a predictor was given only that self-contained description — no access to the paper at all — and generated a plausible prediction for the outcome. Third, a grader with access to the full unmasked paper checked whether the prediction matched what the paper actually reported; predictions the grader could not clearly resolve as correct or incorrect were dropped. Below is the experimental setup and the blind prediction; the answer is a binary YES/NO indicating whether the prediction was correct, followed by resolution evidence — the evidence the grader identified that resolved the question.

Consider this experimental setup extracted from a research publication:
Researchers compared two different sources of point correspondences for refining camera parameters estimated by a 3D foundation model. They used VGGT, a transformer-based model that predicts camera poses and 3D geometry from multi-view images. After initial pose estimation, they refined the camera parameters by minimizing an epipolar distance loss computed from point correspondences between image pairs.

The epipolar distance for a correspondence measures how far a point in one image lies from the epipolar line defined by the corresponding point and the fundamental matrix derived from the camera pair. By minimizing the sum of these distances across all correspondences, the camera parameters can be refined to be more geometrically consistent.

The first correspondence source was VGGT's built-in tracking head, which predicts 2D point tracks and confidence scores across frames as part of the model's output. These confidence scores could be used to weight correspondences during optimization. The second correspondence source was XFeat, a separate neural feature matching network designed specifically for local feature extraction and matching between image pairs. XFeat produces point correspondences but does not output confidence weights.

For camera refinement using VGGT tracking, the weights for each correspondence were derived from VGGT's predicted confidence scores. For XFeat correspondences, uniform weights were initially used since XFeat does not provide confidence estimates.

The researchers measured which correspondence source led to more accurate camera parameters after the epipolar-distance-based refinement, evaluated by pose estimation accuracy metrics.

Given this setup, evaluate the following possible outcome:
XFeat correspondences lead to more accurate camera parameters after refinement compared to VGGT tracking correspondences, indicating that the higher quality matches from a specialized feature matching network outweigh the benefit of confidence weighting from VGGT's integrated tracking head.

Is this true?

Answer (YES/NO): YES